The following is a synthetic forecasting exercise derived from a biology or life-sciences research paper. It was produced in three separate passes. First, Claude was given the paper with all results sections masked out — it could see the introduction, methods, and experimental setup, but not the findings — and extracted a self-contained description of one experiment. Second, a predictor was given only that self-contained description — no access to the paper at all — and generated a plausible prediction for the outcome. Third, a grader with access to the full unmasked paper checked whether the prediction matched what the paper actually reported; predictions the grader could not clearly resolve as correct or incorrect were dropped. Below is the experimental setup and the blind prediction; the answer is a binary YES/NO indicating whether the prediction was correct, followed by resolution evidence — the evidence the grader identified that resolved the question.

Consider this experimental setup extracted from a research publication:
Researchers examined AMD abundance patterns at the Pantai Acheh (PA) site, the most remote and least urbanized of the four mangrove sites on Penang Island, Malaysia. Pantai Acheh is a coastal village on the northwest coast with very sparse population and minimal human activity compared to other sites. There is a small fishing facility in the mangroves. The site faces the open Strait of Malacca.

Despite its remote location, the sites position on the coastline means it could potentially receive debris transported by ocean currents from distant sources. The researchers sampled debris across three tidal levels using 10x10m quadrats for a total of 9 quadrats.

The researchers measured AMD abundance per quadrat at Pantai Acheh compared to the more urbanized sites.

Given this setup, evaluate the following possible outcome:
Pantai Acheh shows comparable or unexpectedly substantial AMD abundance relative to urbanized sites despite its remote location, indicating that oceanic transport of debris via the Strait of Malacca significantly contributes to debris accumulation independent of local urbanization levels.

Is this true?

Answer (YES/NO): NO